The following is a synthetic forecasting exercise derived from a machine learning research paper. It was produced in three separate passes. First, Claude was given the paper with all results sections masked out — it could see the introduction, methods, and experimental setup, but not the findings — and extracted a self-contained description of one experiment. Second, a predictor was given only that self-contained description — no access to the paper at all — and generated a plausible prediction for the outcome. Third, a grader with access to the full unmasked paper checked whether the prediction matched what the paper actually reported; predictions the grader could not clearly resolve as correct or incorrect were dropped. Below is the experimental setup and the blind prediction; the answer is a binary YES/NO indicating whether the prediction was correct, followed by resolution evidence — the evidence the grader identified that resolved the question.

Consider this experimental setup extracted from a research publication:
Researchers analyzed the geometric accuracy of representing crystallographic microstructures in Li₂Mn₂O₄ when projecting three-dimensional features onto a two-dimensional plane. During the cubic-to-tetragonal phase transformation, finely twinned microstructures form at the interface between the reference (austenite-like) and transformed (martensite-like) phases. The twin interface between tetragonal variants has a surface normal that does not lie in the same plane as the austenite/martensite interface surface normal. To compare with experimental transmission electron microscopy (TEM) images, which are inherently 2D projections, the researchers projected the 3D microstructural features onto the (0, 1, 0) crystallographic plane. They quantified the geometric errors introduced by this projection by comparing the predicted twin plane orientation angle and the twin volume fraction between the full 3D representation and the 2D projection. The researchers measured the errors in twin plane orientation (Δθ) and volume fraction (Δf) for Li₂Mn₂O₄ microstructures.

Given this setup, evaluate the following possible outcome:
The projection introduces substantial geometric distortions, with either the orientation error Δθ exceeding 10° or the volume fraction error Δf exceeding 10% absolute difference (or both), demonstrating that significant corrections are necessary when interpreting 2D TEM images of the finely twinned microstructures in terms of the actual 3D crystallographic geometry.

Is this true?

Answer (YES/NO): NO